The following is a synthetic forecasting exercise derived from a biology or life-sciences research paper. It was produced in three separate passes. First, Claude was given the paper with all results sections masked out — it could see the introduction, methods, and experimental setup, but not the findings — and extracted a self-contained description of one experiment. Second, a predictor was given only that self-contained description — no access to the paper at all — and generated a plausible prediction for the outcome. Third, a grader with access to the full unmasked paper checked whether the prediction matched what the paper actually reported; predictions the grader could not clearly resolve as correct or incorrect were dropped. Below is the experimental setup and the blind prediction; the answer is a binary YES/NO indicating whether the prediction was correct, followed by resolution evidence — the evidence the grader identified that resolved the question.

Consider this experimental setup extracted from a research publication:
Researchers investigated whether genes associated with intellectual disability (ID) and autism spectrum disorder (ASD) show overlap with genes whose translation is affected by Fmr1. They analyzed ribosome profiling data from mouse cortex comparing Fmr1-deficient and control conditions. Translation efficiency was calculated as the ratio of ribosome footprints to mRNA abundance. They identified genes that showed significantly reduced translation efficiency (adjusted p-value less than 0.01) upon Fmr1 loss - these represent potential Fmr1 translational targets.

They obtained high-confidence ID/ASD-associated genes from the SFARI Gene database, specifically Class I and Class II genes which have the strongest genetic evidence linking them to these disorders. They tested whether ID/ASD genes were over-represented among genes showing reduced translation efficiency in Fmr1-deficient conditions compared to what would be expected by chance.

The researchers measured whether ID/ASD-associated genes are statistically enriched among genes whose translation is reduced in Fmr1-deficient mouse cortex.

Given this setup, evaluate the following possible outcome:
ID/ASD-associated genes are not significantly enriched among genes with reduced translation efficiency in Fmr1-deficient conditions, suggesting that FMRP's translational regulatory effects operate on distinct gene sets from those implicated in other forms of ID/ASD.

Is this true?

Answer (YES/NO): NO